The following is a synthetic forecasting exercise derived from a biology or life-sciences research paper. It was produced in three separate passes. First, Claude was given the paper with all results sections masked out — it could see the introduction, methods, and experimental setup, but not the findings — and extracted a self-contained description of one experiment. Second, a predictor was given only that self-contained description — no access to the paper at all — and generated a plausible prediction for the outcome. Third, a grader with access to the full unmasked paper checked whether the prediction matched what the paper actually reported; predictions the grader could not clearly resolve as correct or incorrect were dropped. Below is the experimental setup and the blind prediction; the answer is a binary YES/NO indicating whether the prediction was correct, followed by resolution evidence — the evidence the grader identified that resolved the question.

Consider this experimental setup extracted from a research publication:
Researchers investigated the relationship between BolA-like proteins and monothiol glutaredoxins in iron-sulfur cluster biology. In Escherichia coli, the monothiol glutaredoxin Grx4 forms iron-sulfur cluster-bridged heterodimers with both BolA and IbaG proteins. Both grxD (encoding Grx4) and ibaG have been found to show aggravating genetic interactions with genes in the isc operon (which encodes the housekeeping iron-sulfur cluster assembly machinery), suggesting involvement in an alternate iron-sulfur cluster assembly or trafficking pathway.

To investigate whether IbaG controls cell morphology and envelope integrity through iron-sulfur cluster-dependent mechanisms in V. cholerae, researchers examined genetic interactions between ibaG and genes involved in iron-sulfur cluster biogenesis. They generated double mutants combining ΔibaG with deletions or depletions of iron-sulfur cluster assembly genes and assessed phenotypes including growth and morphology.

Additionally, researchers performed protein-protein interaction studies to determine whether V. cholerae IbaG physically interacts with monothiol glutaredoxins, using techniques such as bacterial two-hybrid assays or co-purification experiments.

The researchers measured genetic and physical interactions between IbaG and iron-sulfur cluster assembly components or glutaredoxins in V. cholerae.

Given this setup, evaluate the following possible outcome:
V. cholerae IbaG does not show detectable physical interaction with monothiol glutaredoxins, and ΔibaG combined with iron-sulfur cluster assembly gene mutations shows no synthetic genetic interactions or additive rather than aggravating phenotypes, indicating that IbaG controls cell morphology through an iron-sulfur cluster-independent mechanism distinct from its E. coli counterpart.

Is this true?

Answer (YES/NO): NO